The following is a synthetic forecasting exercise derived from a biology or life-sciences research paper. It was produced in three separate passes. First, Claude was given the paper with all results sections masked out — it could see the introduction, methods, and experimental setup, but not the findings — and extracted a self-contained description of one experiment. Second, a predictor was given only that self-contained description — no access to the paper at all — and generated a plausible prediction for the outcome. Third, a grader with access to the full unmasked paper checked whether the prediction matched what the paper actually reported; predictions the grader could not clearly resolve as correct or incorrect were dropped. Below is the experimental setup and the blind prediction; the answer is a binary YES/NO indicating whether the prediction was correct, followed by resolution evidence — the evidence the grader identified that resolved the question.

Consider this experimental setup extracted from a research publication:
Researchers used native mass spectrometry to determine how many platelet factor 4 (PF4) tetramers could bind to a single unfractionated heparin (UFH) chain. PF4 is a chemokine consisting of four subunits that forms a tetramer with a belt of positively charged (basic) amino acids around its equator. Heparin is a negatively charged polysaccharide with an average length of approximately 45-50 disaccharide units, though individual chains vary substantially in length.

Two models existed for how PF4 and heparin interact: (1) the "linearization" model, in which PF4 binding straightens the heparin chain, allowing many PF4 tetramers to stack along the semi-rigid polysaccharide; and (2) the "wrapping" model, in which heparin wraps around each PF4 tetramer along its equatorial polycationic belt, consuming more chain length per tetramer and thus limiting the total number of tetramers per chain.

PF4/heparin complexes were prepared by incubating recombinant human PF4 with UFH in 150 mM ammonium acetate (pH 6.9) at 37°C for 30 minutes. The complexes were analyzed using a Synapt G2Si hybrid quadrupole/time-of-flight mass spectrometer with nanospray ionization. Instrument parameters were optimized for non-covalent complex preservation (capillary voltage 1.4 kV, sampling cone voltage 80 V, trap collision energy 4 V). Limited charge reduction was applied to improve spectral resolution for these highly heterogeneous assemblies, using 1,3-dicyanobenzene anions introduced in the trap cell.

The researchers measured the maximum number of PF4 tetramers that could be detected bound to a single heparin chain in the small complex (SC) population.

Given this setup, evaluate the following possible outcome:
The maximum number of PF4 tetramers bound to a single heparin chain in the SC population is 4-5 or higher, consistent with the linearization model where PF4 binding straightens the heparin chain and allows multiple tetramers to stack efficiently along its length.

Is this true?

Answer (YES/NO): NO